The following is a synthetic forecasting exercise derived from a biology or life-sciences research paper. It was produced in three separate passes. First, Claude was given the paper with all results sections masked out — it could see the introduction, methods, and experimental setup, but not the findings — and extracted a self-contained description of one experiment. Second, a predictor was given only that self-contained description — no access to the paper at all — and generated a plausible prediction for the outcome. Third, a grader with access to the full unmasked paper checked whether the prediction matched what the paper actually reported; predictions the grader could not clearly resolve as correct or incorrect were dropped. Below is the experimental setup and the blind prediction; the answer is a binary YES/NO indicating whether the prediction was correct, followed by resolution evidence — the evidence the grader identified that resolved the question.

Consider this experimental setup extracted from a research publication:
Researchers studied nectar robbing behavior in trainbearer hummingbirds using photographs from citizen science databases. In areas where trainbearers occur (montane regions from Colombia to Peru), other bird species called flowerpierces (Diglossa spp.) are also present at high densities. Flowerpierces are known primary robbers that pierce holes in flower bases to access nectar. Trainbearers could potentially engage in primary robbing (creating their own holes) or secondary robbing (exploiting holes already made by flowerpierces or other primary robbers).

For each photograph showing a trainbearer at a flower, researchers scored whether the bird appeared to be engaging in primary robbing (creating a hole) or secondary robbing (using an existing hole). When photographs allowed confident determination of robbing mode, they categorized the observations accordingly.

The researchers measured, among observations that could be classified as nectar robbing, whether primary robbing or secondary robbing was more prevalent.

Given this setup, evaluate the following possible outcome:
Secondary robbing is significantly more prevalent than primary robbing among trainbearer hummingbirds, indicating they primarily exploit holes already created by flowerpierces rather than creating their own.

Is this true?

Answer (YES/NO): YES